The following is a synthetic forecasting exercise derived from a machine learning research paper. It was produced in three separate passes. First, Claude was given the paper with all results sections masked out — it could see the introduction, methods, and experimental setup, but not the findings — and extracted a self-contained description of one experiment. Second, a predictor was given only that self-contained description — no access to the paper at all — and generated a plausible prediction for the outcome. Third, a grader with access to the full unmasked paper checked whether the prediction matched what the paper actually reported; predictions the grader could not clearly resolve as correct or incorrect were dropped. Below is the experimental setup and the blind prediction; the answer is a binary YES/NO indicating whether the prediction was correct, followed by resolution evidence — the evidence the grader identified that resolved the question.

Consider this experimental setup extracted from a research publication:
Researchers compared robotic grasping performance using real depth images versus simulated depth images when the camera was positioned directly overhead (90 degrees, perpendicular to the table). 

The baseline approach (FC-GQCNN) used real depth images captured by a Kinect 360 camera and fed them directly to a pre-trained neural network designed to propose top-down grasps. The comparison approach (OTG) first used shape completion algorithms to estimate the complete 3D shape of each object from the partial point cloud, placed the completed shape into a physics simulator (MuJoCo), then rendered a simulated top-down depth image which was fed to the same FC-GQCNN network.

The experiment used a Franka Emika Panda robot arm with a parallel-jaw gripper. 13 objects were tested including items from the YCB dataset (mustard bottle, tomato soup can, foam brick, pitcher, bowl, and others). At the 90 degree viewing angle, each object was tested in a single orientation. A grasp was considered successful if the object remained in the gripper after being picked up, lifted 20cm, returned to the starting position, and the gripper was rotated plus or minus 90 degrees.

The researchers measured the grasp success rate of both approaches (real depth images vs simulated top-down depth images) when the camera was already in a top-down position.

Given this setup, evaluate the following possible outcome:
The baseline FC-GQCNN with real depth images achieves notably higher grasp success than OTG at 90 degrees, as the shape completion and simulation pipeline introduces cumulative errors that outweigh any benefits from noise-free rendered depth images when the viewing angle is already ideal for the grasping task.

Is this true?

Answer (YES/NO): NO